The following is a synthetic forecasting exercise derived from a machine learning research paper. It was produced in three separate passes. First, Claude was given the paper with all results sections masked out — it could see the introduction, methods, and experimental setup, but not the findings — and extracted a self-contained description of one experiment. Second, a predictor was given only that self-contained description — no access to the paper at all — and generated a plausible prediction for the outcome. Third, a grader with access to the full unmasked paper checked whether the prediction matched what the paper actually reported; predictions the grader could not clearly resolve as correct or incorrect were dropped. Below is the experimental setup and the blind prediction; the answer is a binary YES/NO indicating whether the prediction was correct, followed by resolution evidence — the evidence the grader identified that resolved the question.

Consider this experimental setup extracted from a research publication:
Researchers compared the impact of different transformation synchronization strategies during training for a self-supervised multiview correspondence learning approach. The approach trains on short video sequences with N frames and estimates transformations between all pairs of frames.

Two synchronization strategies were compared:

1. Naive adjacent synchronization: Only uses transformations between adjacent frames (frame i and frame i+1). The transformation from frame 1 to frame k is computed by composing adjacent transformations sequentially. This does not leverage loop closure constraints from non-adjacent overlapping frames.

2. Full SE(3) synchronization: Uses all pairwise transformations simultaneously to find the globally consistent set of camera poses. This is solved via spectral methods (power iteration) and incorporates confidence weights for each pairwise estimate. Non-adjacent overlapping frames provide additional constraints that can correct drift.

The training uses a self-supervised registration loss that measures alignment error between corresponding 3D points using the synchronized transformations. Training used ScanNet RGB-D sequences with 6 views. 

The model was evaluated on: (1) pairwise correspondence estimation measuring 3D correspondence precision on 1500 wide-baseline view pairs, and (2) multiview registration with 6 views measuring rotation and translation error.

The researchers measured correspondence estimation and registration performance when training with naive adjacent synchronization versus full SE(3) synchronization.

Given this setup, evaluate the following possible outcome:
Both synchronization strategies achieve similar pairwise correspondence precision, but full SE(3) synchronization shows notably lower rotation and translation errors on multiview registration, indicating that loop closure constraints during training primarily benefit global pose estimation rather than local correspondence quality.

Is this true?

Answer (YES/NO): NO